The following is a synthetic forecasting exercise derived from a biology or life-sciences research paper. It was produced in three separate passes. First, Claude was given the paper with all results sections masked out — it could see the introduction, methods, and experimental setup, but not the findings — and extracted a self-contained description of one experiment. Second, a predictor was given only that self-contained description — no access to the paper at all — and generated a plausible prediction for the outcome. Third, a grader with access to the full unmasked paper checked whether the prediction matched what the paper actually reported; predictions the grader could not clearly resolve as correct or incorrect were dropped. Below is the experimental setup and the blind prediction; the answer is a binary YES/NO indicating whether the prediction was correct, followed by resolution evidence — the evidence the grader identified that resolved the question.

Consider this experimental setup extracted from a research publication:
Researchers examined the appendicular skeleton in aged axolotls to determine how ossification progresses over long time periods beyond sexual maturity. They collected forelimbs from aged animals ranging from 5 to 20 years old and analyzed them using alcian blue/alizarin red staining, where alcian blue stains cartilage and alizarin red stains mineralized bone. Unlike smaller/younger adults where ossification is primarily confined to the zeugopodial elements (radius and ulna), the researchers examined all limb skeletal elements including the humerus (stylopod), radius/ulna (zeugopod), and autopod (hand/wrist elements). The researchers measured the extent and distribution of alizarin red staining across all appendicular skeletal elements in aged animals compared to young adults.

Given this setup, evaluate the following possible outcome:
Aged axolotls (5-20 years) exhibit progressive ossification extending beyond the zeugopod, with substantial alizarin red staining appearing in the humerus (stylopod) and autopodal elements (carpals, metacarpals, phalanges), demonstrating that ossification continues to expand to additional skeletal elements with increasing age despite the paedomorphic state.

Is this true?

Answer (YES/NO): NO